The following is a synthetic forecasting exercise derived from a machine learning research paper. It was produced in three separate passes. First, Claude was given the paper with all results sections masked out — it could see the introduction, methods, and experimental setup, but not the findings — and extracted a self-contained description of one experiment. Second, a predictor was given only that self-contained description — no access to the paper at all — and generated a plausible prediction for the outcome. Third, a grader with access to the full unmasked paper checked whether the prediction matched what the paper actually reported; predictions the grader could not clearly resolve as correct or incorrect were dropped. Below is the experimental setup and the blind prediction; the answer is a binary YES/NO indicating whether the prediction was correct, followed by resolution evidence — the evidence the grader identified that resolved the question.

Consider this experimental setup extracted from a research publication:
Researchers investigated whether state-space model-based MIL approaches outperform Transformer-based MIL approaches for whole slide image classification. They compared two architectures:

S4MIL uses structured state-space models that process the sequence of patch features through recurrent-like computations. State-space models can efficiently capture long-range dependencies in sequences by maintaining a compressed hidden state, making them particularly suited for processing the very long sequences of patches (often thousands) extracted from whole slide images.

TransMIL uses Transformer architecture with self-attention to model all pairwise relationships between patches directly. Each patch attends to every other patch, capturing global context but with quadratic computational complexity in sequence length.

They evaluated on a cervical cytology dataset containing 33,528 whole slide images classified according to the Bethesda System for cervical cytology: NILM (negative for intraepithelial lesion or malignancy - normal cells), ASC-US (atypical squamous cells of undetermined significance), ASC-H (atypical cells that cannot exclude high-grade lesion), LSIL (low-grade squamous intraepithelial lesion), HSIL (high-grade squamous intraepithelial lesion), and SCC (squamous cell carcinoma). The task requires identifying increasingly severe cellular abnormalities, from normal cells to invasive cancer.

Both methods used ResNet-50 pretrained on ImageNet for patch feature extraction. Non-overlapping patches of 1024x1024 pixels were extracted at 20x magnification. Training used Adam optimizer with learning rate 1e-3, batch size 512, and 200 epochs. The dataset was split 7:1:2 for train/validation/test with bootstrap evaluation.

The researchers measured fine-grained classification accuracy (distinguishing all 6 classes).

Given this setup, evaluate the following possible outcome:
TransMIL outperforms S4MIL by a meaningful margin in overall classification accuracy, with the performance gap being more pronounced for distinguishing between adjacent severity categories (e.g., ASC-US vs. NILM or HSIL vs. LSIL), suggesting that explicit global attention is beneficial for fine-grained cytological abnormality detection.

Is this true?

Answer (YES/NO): NO